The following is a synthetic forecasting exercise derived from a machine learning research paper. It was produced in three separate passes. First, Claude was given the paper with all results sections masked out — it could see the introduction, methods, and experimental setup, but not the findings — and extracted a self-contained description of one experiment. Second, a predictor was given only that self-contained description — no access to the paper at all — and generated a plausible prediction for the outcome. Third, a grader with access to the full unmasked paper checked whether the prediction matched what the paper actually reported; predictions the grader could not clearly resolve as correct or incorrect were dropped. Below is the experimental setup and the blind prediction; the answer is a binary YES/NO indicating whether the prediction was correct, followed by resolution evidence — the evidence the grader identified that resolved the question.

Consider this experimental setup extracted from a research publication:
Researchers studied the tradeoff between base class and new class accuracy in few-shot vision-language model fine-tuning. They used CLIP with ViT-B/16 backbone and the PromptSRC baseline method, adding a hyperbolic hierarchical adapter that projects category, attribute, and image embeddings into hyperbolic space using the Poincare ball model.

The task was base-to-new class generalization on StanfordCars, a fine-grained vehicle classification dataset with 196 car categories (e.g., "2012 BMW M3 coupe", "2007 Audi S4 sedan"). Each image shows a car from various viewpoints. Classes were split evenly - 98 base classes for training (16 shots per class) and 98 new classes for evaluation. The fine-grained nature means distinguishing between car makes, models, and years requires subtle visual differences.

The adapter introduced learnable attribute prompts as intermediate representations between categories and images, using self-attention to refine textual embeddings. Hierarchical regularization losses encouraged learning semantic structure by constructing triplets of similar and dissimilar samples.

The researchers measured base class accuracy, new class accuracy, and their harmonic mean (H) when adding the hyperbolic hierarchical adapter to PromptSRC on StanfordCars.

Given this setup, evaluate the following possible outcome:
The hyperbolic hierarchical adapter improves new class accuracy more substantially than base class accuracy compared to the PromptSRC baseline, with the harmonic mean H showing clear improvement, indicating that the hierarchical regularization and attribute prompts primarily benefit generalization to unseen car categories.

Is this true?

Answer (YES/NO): NO